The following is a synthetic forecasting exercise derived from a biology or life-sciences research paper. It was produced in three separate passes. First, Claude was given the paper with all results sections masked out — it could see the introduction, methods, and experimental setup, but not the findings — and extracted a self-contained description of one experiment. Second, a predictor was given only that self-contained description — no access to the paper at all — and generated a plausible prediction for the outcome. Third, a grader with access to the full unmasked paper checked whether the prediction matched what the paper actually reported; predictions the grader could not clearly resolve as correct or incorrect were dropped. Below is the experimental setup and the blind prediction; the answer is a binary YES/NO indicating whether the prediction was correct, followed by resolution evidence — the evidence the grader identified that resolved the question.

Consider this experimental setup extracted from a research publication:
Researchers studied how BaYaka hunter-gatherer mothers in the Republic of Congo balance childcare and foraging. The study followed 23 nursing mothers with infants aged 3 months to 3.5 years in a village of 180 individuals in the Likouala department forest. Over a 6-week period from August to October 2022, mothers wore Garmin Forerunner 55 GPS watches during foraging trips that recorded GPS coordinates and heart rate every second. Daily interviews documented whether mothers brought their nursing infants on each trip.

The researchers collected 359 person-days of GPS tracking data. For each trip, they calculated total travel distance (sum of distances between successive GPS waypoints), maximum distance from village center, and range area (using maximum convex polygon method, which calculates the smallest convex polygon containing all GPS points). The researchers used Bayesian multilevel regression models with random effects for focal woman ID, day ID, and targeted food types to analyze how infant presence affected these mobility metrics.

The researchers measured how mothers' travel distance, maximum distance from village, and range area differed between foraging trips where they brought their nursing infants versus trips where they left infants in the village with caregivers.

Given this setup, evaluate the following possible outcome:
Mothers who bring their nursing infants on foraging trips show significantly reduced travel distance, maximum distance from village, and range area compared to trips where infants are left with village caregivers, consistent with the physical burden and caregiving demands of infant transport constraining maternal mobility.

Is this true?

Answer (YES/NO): NO